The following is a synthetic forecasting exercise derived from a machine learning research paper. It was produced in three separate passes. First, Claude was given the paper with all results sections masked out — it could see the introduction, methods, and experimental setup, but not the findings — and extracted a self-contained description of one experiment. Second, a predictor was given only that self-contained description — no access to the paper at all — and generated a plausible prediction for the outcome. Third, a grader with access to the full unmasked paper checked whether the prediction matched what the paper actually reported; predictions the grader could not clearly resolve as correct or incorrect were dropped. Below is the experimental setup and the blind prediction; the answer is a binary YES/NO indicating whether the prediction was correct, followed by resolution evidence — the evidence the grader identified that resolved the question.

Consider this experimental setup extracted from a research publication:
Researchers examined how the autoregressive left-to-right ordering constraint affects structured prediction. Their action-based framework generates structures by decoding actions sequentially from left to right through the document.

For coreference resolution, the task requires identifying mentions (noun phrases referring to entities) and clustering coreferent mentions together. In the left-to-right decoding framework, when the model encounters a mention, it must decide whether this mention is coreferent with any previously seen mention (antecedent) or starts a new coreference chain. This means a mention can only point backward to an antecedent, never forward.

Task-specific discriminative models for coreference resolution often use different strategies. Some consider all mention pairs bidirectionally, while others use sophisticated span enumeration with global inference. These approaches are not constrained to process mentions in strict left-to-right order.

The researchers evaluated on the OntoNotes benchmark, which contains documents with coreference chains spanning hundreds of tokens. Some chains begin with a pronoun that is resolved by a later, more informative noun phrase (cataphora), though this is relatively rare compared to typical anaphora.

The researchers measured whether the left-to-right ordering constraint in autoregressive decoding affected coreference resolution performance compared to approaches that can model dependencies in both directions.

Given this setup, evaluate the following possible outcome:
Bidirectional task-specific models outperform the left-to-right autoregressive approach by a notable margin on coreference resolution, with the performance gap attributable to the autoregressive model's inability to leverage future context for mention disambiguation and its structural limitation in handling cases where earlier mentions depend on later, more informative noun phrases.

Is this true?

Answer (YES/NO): NO